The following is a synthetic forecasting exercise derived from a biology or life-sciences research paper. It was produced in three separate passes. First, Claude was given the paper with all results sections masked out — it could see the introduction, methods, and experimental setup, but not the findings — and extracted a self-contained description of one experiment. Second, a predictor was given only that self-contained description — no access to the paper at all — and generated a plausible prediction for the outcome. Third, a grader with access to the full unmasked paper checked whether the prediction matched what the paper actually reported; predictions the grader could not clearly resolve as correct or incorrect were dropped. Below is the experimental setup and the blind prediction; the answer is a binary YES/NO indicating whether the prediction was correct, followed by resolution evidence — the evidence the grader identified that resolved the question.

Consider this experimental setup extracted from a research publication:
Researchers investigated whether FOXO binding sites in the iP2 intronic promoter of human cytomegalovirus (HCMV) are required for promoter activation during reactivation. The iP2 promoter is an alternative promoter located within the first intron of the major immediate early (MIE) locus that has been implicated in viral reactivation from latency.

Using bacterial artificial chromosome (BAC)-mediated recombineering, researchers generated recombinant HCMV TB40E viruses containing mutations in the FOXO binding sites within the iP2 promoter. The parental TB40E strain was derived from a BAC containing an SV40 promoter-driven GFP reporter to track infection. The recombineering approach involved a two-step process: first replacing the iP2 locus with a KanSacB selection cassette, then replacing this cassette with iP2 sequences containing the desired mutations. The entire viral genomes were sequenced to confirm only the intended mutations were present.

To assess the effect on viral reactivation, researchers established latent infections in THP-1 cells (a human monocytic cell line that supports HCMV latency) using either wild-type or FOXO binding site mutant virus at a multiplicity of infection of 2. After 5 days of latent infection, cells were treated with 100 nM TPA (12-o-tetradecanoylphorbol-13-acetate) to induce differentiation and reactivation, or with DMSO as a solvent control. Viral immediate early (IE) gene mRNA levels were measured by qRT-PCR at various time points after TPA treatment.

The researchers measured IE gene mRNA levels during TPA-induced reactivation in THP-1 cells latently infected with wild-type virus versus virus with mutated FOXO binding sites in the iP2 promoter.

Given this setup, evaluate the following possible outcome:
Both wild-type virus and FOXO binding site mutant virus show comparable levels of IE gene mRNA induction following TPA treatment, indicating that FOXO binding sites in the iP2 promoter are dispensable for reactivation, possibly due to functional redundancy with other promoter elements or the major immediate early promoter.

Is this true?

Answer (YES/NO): NO